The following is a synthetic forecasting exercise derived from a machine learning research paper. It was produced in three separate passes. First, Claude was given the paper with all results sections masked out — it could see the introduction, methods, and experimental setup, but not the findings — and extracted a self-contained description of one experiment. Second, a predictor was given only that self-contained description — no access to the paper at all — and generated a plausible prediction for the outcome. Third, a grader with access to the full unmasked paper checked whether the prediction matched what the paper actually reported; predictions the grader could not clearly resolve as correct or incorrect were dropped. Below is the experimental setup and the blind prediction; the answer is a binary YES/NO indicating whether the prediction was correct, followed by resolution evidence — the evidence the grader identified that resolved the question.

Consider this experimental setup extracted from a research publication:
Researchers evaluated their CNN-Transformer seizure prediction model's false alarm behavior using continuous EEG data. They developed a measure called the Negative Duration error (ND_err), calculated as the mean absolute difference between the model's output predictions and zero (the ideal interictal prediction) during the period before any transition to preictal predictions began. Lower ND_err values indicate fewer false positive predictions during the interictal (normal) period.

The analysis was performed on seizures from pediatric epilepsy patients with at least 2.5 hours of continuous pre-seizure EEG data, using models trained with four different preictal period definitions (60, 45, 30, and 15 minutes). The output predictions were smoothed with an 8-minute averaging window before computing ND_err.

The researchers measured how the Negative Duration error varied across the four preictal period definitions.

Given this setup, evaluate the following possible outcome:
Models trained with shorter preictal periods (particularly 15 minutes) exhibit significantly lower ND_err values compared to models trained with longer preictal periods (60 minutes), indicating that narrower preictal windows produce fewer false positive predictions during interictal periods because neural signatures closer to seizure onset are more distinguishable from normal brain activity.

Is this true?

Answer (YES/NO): NO